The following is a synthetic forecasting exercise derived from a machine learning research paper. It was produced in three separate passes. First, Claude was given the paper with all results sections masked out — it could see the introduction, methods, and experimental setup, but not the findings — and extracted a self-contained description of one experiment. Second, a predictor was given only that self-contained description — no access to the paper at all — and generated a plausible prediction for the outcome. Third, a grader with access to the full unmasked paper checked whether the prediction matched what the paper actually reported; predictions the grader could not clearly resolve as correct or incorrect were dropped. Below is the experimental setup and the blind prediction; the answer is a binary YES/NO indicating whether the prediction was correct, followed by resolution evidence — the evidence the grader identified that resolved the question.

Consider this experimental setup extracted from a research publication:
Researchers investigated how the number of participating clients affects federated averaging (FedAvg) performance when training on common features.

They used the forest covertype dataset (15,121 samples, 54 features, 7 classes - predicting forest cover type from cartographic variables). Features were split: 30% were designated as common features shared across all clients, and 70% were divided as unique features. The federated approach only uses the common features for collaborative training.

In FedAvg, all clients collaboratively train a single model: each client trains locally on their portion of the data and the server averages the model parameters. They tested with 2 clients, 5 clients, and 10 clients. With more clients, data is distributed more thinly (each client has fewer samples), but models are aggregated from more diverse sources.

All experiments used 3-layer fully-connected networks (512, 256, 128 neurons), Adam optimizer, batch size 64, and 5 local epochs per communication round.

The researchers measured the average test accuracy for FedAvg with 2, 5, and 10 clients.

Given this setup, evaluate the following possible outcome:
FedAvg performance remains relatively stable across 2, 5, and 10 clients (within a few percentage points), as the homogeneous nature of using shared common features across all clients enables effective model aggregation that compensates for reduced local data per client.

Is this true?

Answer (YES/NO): NO